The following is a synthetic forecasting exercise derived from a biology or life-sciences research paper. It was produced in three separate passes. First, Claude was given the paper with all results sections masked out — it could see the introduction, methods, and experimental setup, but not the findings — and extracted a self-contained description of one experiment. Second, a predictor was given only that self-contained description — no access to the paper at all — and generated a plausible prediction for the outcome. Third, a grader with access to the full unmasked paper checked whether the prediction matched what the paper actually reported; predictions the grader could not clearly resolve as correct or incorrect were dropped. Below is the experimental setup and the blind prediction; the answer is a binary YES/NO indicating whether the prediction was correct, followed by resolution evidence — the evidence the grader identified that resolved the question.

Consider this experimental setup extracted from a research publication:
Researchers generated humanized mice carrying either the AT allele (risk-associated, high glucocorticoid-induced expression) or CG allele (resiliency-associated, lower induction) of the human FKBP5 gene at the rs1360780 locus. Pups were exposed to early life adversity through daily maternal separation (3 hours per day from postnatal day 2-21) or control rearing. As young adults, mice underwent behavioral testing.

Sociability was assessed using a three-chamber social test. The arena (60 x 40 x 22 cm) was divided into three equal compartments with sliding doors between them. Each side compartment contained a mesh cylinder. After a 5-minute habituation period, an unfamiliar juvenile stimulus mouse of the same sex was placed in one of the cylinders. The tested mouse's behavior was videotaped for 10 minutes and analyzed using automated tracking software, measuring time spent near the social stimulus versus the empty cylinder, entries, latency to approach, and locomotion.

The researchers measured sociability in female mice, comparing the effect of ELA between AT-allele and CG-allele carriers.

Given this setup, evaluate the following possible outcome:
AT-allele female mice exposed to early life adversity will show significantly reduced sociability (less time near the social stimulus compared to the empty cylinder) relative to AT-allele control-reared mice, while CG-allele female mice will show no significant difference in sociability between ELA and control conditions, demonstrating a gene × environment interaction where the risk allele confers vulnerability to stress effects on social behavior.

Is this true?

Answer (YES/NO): NO